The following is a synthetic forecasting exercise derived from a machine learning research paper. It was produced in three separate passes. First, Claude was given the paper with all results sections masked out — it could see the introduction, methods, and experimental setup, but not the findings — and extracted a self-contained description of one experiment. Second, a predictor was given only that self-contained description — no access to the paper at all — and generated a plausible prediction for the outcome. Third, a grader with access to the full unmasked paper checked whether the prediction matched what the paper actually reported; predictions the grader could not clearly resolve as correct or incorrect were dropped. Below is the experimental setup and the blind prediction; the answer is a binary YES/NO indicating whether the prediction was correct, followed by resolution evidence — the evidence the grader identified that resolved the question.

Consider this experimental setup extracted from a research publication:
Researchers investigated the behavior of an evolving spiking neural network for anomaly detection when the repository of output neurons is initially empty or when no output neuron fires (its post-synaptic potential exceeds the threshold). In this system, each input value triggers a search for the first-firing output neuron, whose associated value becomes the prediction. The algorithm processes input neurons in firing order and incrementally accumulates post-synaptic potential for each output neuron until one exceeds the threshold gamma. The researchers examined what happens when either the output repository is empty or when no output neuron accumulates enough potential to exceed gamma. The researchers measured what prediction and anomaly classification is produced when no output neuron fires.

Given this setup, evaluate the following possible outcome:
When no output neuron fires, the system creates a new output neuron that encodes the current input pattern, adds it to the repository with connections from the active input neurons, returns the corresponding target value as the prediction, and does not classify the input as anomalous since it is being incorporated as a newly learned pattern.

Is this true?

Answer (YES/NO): NO